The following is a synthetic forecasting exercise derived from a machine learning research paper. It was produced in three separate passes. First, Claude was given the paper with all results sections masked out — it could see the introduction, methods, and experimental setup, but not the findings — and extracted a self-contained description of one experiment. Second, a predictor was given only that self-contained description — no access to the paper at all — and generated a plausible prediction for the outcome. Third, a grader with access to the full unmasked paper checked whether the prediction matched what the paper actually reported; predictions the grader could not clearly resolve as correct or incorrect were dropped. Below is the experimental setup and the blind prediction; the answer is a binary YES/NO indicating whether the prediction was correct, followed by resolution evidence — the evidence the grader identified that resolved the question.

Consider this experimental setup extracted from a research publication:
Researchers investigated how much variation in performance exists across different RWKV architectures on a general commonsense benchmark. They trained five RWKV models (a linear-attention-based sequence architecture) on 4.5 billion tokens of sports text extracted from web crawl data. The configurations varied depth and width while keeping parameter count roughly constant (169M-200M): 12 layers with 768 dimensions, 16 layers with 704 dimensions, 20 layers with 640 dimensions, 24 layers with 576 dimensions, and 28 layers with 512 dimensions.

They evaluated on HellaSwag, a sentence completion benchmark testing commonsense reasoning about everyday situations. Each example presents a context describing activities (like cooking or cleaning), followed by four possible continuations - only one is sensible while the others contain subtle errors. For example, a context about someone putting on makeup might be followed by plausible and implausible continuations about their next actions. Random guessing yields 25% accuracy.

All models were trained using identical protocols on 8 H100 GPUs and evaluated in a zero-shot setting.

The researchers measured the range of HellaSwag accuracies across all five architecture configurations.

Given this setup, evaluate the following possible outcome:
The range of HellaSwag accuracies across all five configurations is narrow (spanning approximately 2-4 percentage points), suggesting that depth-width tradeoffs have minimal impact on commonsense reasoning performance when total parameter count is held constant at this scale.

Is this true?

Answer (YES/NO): NO